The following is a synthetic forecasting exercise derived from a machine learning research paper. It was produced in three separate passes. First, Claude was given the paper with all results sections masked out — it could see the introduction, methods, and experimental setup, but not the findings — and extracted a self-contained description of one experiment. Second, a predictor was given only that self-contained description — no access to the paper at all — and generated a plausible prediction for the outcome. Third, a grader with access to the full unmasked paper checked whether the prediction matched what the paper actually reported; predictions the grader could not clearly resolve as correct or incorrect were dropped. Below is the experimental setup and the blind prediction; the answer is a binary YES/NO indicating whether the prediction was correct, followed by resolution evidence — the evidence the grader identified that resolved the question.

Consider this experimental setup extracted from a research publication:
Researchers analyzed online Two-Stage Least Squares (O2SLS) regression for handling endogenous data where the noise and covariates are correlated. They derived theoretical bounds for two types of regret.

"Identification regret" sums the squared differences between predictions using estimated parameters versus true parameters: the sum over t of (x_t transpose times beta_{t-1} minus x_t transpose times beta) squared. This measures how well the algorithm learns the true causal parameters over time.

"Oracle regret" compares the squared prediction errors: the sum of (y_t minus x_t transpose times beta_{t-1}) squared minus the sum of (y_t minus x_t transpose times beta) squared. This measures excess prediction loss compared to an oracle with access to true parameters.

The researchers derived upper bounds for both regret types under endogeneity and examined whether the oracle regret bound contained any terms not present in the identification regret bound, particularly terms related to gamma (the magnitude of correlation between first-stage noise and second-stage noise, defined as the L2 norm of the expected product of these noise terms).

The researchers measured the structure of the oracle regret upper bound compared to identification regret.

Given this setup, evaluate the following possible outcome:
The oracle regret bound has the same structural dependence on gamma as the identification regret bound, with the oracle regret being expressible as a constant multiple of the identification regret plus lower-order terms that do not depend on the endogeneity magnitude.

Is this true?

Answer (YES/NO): NO